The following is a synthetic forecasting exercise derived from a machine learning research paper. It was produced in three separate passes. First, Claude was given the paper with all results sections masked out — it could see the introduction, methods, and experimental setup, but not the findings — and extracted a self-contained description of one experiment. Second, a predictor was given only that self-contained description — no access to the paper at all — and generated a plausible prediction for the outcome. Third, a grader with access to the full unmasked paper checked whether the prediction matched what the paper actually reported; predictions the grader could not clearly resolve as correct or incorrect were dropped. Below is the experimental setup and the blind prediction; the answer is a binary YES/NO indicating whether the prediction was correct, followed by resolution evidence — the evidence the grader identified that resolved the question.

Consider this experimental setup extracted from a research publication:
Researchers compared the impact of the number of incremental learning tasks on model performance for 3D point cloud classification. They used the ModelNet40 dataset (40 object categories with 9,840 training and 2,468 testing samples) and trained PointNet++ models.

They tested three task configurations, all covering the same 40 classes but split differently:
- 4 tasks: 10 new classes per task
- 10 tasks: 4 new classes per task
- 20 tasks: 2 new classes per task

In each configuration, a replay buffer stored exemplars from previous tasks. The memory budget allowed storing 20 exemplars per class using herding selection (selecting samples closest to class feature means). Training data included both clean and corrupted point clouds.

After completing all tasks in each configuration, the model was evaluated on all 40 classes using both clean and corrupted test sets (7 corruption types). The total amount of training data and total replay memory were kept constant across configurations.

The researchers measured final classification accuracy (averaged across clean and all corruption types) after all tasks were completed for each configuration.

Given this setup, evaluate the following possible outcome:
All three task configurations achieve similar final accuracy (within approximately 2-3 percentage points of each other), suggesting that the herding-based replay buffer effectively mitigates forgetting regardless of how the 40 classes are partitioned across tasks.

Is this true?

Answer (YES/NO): NO